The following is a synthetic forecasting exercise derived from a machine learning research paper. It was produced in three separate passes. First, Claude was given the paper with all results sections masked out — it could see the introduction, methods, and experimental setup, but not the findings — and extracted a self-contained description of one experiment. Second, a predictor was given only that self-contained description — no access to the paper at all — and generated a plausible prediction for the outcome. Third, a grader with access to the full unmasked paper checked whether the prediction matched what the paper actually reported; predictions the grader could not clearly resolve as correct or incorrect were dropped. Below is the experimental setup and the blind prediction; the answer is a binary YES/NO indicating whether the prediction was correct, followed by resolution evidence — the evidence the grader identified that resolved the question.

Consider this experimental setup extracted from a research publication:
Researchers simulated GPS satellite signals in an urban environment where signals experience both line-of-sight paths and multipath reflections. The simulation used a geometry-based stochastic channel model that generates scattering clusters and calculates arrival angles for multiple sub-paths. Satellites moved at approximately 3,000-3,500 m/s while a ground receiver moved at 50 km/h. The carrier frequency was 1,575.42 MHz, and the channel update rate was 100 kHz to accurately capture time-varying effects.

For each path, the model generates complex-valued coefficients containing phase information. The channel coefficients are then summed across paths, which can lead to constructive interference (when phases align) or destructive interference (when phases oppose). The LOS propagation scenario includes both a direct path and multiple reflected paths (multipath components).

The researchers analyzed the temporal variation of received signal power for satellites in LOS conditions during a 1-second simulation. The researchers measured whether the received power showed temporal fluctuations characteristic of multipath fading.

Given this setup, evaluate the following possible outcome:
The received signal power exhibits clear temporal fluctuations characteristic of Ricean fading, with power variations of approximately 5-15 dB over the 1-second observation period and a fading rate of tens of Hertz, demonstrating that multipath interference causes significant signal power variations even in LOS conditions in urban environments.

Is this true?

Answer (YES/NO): NO